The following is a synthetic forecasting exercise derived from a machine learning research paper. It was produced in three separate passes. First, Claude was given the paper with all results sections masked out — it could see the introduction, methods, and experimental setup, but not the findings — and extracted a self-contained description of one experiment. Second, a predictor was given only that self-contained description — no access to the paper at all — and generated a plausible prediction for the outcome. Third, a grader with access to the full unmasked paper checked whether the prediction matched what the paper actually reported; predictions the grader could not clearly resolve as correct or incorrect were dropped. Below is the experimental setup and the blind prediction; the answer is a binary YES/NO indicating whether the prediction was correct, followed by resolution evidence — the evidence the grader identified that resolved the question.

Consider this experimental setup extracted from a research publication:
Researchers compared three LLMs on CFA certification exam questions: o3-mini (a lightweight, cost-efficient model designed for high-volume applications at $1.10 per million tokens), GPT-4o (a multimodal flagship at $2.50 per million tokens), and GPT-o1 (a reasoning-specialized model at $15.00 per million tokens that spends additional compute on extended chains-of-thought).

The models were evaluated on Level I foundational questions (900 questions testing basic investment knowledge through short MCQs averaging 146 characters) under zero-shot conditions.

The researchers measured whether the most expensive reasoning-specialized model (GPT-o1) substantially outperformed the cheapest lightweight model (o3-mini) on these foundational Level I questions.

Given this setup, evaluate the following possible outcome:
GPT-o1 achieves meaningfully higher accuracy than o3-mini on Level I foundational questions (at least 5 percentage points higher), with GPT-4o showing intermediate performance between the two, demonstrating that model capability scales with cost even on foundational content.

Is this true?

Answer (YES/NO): NO